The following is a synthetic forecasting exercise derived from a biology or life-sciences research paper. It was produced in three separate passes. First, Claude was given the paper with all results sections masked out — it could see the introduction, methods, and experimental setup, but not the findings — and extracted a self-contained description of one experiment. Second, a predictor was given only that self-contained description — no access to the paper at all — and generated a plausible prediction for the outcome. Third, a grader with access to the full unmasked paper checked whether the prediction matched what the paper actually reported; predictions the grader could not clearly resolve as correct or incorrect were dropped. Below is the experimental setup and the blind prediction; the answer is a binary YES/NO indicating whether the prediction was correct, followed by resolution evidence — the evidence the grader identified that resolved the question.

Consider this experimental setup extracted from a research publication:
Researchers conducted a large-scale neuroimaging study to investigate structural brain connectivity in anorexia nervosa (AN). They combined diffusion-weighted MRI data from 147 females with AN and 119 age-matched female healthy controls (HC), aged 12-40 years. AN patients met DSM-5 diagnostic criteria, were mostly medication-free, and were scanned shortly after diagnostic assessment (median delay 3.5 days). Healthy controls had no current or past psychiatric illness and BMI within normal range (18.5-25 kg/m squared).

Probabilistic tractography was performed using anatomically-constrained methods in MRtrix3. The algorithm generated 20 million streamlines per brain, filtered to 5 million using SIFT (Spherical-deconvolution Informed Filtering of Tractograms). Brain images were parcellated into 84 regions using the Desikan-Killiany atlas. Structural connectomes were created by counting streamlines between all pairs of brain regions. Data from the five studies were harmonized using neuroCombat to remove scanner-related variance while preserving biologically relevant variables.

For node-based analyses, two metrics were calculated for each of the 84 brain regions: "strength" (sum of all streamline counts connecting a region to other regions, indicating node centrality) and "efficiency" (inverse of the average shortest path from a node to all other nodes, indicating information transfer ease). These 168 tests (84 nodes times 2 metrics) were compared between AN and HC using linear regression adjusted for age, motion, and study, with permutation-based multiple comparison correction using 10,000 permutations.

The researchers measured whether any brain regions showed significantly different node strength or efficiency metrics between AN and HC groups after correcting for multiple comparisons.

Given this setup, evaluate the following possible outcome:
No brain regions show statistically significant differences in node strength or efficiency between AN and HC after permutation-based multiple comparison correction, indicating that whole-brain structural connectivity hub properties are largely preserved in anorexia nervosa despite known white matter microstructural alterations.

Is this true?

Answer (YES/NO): NO